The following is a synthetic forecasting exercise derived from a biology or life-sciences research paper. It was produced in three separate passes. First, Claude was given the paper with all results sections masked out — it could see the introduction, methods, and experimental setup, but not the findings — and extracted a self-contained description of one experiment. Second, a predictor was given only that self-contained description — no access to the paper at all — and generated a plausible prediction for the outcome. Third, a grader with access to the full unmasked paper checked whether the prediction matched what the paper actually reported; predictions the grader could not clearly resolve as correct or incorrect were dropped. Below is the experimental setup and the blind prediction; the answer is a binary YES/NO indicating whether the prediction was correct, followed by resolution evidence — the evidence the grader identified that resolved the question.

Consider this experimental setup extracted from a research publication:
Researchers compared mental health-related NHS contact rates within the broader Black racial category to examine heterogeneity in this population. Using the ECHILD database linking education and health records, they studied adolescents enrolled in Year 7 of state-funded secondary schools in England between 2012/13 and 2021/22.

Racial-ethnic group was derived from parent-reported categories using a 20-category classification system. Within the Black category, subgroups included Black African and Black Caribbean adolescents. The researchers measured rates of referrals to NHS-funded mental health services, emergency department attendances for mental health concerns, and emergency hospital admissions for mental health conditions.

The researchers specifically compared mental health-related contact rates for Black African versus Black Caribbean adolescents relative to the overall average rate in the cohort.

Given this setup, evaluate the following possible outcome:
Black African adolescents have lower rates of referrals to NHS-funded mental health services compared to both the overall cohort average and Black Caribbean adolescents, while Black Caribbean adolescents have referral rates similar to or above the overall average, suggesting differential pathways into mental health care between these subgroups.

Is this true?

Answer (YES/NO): NO